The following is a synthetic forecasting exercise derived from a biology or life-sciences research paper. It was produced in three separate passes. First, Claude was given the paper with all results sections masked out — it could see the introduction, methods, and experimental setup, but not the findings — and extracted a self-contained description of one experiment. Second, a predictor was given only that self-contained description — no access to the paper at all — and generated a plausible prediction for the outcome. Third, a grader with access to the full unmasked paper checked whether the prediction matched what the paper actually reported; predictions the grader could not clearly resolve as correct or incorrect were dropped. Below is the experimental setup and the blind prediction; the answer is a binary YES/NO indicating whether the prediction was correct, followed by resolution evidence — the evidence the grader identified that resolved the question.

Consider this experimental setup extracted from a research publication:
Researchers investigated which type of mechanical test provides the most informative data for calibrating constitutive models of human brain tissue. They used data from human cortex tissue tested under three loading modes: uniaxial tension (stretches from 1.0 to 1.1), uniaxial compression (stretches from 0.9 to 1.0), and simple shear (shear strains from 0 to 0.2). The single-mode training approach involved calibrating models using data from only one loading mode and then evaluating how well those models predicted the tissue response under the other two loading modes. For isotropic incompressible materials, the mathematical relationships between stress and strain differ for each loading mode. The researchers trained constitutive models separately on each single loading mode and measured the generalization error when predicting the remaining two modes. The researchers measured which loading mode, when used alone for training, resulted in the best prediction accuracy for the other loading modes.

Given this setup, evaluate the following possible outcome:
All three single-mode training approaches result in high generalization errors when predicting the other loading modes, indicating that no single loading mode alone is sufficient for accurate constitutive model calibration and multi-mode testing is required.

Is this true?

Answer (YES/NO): YES